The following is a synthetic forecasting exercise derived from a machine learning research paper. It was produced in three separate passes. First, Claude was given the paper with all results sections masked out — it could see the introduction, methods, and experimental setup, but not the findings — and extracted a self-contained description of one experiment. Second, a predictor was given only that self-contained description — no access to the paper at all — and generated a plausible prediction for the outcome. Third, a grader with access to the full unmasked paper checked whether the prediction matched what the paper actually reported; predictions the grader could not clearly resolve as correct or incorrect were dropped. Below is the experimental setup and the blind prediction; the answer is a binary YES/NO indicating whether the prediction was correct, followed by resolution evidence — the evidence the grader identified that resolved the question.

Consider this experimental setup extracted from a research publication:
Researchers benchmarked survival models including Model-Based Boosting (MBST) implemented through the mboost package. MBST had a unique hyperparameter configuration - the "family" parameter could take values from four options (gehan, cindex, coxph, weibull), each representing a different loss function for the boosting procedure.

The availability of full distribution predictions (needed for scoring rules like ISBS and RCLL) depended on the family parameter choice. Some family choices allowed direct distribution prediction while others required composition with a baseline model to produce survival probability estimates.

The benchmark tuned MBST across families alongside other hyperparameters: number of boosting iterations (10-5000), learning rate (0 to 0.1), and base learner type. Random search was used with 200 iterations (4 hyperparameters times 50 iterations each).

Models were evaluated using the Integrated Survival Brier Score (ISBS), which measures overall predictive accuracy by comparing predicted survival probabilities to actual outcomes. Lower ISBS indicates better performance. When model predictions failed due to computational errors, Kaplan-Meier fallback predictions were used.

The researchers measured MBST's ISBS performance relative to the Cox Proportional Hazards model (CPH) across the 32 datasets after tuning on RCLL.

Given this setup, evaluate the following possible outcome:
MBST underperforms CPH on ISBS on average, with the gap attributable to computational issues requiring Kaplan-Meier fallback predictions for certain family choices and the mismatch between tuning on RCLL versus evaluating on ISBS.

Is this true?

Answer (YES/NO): NO